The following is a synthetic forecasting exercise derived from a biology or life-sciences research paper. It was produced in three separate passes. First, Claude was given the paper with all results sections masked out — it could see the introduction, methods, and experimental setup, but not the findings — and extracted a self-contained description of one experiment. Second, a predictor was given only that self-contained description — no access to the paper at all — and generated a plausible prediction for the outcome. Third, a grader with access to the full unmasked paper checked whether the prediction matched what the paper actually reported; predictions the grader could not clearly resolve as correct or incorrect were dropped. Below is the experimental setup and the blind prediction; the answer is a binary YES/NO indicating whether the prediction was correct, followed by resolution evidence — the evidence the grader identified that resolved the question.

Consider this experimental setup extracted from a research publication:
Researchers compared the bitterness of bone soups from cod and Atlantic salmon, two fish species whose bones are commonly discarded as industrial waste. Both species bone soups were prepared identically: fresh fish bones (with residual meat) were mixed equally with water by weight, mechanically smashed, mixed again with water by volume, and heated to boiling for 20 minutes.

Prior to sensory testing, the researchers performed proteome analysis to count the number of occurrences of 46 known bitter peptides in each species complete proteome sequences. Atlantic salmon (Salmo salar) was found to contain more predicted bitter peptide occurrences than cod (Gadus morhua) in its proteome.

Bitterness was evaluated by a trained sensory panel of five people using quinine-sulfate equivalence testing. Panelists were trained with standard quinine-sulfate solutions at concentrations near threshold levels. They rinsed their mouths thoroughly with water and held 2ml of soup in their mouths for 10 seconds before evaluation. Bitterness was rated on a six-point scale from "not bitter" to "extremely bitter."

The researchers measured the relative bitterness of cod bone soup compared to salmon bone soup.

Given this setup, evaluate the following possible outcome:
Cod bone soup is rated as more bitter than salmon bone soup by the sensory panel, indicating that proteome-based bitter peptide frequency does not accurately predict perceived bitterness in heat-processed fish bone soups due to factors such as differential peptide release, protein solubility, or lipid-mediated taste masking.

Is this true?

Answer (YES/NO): NO